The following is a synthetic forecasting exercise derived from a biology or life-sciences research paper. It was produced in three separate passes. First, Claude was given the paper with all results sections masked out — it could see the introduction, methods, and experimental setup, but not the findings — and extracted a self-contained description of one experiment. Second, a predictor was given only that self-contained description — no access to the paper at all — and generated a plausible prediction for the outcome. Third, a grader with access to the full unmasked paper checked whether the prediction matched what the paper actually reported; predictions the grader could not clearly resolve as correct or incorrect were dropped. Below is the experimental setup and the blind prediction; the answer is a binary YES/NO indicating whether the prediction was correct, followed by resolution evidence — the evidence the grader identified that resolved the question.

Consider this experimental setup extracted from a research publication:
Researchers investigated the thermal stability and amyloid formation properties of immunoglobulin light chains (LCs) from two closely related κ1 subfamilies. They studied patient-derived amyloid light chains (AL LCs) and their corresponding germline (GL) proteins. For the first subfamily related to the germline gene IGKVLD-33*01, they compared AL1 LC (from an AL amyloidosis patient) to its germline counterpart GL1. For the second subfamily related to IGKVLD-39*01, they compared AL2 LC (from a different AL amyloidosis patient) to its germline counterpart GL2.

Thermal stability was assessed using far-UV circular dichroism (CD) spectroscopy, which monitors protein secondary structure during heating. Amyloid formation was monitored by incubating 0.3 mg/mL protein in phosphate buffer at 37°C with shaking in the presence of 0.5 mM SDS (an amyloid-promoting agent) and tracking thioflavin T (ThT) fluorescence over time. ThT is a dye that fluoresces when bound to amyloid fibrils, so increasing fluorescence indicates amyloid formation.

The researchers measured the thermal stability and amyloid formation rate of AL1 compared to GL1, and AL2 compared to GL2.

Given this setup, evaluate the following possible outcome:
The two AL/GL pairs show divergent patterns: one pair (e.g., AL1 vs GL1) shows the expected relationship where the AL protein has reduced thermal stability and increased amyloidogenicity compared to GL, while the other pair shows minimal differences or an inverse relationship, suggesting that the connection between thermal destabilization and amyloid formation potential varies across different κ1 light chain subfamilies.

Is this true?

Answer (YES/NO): YES